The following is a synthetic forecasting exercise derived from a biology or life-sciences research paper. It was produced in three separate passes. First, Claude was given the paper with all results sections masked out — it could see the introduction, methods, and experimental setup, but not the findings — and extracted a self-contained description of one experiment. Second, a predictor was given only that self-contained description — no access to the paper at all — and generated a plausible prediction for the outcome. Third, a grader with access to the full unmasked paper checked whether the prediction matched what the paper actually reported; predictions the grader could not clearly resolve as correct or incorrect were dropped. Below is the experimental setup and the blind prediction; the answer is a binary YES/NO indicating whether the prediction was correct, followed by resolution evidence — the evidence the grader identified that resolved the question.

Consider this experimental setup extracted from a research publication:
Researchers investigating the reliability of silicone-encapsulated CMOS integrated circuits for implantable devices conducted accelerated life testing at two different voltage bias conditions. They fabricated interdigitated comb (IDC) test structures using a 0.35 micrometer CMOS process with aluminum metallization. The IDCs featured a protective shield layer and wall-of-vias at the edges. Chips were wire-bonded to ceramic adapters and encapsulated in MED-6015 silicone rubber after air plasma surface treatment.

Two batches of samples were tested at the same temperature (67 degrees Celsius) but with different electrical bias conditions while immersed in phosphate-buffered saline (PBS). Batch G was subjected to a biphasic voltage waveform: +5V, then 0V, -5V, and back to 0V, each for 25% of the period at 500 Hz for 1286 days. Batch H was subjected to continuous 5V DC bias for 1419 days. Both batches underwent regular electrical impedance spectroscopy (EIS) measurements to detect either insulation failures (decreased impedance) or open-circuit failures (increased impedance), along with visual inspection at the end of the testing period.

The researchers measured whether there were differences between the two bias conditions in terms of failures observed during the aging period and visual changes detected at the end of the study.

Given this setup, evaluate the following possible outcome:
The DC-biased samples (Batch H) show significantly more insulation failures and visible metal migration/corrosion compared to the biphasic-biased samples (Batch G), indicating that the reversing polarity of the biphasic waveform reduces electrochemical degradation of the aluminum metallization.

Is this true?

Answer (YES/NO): NO